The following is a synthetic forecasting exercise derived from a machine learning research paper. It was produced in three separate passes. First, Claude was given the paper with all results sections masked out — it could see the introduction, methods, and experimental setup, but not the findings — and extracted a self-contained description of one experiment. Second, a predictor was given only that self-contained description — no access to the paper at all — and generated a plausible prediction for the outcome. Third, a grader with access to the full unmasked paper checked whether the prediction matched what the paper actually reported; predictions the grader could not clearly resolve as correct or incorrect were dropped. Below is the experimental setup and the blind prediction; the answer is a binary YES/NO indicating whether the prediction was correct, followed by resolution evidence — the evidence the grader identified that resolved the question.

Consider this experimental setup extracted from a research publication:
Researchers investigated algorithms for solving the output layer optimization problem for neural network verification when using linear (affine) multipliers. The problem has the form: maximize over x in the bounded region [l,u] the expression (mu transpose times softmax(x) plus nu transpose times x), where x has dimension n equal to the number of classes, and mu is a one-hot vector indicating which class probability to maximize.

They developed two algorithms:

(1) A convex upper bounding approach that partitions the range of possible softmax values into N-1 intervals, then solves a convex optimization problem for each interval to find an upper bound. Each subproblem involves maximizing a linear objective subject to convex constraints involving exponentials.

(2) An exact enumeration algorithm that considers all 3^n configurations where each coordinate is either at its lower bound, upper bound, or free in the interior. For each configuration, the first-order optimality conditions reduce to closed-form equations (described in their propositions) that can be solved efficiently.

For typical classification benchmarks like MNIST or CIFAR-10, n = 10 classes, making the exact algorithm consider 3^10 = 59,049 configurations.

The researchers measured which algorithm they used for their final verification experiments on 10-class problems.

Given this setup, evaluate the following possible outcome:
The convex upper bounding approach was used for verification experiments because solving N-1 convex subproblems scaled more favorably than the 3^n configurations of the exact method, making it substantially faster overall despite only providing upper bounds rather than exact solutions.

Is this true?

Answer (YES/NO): NO